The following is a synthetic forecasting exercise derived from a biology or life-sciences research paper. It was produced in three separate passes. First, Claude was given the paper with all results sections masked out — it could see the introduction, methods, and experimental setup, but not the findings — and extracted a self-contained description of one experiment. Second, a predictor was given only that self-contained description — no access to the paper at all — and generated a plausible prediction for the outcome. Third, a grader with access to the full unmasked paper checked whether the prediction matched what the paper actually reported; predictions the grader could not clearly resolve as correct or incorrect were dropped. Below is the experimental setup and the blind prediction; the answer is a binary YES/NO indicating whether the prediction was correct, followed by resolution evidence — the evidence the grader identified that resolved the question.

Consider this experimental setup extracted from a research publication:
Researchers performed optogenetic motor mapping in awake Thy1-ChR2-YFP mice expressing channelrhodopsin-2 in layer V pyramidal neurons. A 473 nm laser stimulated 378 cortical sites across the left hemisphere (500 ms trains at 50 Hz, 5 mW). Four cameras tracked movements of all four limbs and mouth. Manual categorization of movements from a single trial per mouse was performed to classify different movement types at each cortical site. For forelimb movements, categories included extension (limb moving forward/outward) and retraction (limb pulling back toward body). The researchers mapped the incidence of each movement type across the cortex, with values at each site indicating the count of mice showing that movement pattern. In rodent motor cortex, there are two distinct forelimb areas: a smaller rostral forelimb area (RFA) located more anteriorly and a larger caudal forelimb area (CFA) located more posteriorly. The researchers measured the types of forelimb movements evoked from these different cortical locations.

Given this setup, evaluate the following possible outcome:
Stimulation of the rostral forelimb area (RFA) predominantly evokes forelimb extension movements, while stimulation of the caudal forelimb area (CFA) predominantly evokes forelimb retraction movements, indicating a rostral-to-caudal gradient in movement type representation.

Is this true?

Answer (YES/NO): YES